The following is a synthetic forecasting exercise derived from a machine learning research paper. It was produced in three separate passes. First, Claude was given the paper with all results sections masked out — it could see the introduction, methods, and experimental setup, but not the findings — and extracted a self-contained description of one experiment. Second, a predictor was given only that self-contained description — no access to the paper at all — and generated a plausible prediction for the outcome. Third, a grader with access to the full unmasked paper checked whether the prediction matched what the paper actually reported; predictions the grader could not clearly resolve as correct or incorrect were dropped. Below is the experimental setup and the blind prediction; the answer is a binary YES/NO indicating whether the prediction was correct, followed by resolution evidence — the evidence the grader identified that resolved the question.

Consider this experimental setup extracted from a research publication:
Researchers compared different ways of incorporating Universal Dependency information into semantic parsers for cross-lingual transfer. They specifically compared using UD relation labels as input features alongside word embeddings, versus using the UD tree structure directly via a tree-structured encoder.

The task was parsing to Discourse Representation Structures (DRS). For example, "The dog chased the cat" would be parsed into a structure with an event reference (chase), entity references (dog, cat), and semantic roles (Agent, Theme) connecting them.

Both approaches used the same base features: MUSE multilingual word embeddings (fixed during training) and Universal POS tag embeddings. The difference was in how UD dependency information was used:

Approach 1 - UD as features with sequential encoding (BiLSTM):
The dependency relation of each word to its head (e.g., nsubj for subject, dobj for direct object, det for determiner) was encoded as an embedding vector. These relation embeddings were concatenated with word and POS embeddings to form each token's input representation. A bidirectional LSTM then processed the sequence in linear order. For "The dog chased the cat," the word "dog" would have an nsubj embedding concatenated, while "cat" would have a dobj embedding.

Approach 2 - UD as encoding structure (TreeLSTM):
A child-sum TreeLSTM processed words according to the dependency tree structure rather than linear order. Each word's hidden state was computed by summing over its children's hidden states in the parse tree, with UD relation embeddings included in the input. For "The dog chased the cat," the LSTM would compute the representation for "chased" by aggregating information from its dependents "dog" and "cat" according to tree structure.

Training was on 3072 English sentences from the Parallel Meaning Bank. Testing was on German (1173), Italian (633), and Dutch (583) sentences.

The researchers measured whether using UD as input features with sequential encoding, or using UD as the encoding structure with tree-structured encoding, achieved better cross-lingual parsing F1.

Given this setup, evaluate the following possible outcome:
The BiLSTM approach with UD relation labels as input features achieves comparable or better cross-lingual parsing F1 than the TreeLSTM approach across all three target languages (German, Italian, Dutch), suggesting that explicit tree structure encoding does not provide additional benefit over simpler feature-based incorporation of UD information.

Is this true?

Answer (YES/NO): YES